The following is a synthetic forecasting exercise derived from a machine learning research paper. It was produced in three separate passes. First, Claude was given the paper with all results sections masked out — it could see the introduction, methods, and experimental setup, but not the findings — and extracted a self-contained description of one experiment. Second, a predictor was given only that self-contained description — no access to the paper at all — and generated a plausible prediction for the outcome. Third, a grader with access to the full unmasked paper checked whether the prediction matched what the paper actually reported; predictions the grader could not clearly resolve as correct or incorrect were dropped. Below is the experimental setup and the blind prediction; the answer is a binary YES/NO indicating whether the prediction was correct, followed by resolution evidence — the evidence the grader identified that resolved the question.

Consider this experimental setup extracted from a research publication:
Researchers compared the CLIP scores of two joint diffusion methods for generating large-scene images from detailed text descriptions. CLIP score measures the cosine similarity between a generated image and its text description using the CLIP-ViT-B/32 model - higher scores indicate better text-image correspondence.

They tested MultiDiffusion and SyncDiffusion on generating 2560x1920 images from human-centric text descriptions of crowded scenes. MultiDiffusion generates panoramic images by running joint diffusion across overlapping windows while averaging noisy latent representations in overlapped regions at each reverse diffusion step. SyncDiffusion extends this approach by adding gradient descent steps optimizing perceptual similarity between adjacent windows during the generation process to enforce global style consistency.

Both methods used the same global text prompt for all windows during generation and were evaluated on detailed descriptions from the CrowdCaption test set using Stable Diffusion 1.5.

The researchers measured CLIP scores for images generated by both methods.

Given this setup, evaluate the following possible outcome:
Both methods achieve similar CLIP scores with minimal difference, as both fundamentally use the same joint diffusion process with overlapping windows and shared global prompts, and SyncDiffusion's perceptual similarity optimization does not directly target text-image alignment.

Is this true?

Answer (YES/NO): NO